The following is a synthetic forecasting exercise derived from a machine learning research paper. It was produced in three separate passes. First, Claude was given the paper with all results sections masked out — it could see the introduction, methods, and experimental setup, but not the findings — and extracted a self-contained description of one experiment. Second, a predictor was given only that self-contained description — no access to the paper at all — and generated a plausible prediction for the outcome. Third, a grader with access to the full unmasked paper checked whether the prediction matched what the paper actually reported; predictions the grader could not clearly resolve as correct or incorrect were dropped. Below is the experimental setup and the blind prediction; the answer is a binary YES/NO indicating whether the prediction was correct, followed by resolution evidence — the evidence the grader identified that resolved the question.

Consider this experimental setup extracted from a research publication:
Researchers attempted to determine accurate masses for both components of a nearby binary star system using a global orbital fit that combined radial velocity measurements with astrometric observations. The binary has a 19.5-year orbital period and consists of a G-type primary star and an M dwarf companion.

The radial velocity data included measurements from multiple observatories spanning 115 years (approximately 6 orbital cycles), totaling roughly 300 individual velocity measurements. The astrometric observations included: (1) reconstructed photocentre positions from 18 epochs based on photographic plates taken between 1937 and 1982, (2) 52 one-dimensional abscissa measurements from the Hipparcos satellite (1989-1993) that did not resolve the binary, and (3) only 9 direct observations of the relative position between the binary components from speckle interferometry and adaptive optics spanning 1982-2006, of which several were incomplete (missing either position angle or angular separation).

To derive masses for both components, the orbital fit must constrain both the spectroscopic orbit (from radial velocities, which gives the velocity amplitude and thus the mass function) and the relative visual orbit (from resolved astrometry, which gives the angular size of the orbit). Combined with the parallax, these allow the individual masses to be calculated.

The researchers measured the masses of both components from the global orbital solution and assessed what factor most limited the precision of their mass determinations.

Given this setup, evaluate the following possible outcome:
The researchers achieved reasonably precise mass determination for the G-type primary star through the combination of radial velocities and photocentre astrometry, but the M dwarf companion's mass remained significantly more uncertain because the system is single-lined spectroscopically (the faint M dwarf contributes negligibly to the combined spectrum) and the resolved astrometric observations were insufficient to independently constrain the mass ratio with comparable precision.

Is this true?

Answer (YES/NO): NO